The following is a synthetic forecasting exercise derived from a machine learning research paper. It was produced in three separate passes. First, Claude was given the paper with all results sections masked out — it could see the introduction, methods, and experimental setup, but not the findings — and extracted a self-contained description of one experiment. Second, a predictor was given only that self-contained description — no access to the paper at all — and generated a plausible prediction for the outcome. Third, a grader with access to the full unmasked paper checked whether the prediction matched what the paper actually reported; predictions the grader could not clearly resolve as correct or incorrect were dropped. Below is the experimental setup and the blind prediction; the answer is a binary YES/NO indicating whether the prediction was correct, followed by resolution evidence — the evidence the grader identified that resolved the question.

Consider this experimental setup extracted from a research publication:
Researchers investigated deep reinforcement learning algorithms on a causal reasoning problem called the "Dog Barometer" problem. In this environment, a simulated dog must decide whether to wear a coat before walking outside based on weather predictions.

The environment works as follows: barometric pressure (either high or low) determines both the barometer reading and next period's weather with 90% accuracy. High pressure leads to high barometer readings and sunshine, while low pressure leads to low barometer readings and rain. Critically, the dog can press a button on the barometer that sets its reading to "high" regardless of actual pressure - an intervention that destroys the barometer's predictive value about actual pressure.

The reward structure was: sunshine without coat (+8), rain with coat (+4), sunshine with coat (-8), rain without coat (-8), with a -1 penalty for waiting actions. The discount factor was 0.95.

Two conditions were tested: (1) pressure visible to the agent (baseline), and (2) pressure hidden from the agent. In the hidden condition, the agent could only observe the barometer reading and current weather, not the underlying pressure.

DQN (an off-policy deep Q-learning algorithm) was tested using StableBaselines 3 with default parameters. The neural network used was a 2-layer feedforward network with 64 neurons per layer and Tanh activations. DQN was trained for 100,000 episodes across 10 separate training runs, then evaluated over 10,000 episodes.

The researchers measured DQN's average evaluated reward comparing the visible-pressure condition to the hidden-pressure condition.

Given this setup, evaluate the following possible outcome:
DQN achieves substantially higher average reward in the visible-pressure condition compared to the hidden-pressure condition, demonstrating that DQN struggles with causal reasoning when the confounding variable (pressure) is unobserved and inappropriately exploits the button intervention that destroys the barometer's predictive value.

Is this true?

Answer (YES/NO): YES